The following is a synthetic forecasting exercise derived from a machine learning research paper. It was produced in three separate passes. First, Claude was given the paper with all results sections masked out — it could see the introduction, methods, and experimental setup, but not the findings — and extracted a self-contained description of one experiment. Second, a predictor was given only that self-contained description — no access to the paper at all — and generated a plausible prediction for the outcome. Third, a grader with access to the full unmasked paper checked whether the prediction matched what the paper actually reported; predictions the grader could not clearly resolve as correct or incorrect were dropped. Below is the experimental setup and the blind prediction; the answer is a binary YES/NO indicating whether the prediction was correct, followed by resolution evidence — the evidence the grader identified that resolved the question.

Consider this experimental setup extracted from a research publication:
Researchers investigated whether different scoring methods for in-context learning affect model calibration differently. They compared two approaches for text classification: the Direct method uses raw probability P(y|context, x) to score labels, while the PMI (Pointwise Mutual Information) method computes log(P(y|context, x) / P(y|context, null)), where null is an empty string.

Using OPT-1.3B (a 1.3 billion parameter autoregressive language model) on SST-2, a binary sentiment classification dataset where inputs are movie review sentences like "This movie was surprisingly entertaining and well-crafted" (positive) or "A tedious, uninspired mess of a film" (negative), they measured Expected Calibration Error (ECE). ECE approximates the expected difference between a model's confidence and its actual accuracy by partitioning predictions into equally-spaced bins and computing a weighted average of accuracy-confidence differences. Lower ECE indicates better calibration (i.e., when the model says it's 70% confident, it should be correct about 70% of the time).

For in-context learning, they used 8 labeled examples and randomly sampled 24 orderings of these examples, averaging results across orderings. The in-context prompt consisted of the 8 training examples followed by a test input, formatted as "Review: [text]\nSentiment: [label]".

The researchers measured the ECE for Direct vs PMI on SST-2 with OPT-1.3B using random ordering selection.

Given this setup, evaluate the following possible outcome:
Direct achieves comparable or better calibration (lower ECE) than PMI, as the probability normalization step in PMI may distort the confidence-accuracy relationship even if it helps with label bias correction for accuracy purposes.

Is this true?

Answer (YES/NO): YES